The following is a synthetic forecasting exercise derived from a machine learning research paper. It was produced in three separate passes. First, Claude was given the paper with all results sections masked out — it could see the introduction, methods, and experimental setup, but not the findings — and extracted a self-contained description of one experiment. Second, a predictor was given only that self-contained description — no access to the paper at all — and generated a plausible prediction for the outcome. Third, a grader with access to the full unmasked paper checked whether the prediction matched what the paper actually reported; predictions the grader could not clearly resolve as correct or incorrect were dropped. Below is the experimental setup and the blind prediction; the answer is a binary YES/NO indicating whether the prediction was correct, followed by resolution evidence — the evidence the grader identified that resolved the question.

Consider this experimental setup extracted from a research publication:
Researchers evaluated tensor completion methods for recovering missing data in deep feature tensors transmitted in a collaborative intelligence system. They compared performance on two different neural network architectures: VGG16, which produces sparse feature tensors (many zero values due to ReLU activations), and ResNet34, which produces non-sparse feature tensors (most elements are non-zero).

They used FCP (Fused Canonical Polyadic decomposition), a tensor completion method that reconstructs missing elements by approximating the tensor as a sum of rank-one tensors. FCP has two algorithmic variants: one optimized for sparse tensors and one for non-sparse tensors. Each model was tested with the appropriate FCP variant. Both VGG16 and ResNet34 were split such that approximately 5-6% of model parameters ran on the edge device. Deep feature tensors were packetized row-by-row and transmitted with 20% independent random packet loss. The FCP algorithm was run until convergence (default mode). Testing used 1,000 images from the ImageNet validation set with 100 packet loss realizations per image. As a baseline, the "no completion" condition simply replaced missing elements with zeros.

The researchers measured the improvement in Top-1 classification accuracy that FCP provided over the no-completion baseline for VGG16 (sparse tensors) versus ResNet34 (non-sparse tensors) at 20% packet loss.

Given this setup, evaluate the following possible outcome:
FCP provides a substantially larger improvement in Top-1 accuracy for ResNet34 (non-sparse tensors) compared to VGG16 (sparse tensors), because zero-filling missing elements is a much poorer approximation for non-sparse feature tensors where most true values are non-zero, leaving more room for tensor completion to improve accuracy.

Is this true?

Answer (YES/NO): YES